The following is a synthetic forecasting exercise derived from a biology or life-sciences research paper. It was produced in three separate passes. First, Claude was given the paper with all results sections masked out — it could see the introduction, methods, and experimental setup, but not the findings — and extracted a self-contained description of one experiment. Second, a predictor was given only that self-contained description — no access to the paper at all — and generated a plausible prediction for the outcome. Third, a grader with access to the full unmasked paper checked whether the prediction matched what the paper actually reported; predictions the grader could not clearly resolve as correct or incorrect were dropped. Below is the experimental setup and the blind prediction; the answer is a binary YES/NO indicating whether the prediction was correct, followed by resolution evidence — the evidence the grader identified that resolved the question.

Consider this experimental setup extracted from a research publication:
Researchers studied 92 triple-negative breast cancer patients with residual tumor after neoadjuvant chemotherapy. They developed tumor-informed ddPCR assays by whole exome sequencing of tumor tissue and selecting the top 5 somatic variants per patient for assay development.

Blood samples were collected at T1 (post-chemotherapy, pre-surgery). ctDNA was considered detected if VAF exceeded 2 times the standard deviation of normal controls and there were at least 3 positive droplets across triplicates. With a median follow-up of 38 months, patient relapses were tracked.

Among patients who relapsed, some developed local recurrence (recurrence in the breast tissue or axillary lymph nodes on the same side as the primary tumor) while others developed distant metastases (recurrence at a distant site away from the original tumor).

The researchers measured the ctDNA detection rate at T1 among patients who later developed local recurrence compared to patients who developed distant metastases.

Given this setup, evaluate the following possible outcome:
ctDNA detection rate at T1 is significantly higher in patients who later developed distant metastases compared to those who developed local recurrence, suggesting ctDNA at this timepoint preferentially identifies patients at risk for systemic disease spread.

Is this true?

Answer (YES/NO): NO